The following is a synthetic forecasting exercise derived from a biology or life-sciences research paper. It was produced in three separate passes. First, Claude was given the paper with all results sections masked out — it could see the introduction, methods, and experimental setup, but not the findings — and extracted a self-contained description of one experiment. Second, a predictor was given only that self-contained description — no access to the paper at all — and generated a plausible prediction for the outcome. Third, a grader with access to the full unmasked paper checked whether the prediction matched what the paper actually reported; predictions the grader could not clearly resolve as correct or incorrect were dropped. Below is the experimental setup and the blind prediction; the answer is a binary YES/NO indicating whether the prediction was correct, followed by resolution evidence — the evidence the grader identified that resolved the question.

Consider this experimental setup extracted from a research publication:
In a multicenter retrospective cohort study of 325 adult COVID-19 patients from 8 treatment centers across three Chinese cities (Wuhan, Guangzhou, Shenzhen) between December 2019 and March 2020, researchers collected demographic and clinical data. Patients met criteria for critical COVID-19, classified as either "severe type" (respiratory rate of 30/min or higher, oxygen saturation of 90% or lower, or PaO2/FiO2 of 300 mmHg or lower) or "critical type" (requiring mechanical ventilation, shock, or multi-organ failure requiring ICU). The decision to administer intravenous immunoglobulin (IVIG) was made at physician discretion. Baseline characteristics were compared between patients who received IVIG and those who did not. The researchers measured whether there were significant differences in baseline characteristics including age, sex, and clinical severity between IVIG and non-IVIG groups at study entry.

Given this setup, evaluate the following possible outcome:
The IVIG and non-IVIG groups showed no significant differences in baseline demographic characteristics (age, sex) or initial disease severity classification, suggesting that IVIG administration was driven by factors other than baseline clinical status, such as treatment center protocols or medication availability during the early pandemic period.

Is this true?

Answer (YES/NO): NO